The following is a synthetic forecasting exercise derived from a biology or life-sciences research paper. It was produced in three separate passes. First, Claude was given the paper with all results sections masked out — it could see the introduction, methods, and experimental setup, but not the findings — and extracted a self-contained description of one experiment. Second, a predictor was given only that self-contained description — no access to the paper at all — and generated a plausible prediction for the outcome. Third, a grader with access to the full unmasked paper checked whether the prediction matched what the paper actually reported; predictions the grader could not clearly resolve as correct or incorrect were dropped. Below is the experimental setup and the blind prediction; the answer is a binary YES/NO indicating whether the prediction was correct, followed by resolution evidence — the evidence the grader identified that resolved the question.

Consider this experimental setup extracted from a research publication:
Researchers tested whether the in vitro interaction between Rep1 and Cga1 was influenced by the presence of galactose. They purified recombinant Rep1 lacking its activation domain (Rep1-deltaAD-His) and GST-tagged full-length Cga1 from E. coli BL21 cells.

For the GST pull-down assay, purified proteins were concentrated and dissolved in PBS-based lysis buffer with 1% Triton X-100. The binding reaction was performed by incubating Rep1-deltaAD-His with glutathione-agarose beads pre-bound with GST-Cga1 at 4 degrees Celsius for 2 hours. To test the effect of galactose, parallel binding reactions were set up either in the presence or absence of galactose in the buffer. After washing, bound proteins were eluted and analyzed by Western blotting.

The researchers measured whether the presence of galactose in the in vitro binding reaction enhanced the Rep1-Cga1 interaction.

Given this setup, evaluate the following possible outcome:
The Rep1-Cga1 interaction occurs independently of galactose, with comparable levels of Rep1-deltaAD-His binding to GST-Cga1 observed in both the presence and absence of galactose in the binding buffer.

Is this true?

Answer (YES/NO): NO